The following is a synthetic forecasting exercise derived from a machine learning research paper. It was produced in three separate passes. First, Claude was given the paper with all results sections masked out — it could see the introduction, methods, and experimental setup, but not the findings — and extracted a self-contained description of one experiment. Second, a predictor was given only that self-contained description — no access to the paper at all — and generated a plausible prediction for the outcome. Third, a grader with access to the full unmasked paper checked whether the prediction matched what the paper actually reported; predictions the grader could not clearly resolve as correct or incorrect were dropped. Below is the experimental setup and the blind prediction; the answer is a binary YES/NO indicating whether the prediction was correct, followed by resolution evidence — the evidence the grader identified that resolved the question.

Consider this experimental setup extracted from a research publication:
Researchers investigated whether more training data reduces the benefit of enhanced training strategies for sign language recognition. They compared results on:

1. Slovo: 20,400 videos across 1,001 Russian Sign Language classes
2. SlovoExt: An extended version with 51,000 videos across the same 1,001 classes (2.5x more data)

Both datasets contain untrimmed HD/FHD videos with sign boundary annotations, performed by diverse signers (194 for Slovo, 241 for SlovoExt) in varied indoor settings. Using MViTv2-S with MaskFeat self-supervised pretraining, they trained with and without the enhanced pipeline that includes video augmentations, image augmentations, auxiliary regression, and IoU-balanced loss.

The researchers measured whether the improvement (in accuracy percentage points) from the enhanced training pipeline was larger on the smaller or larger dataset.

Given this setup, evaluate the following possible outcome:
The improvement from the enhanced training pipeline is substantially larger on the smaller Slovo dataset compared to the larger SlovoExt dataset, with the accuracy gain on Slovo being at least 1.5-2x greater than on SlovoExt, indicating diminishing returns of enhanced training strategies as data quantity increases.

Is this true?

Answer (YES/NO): YES